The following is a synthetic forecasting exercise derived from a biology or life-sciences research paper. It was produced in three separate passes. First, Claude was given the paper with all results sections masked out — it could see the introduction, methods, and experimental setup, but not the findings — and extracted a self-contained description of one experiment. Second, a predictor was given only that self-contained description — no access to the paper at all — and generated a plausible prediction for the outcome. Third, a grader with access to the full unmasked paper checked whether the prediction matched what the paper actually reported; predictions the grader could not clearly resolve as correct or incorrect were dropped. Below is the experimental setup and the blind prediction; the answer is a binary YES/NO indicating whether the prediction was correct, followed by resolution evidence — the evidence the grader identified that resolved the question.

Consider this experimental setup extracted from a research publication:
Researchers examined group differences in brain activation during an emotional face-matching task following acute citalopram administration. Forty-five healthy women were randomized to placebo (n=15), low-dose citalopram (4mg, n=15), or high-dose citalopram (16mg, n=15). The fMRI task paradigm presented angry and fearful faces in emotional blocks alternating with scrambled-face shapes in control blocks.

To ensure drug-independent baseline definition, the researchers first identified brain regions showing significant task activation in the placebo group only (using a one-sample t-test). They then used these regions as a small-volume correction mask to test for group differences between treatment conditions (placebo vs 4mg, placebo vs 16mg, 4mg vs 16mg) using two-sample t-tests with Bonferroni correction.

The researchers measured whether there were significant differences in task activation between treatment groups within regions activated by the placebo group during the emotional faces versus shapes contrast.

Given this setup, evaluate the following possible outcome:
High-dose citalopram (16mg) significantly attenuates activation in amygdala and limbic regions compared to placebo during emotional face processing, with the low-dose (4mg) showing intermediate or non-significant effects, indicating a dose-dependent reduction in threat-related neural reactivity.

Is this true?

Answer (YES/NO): NO